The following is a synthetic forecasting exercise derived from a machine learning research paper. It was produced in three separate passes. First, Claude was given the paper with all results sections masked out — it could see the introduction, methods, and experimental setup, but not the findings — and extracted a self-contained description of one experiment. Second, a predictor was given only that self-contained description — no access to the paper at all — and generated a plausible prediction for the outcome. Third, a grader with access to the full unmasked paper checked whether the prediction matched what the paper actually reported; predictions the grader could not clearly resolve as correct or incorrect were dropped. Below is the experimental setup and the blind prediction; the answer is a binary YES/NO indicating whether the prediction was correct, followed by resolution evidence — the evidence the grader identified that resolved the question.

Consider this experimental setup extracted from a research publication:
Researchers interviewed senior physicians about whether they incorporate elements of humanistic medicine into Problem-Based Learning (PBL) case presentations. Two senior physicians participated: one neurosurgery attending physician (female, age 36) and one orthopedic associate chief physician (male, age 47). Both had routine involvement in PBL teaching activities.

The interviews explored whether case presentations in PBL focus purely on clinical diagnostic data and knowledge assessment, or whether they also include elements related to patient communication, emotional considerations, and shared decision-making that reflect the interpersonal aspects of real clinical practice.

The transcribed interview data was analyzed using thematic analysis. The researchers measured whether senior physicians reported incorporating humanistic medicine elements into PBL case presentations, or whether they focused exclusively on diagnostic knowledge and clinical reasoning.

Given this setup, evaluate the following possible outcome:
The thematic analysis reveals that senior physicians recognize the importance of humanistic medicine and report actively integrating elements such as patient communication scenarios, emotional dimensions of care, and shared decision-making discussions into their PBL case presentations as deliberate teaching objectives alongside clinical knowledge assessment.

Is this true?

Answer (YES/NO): YES